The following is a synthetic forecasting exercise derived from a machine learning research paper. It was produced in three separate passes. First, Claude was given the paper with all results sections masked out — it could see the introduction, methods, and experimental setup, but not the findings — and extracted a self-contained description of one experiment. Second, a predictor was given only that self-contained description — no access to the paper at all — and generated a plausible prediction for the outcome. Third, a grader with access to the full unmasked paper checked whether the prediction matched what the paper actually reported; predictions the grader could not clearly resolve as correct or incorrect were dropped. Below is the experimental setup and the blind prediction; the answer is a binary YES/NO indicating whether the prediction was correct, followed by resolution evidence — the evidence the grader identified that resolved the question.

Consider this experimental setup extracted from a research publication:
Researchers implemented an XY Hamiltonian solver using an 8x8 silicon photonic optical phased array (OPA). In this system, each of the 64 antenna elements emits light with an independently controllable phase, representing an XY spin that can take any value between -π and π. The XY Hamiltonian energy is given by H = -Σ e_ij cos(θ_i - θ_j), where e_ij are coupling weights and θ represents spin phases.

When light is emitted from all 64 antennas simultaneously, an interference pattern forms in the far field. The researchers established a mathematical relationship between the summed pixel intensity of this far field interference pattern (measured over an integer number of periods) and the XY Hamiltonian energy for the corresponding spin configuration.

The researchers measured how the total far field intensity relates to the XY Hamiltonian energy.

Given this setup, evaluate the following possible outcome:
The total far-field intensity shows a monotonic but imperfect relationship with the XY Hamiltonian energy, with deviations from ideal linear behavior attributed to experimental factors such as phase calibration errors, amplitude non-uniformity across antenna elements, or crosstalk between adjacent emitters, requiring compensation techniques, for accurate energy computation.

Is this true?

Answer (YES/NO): NO